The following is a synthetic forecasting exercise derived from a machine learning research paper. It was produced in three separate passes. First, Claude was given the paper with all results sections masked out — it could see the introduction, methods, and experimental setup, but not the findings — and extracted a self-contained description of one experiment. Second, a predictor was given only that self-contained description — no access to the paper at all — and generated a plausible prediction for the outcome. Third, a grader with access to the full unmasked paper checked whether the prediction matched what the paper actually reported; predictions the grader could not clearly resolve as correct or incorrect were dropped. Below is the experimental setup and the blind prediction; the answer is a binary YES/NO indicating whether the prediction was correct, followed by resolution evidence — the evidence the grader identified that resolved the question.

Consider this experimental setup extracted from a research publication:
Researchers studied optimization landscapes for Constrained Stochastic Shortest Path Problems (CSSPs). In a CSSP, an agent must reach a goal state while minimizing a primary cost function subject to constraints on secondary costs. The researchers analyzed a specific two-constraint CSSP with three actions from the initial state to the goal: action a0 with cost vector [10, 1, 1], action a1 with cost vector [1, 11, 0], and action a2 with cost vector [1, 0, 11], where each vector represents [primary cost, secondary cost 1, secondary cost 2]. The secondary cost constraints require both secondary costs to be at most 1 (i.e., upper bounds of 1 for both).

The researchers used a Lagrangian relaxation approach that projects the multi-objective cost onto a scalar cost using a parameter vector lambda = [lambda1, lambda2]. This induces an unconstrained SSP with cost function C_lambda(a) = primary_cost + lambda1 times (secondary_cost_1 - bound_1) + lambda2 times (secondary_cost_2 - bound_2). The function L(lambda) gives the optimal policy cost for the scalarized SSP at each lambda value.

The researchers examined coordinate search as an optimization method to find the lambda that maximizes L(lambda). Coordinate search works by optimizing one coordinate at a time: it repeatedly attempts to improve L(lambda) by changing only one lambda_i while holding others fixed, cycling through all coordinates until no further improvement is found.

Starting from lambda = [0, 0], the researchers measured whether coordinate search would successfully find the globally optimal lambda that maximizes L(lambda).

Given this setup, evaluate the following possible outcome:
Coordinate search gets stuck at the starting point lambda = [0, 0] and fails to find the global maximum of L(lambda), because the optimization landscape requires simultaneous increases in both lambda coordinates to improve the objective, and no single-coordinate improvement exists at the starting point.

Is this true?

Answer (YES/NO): YES